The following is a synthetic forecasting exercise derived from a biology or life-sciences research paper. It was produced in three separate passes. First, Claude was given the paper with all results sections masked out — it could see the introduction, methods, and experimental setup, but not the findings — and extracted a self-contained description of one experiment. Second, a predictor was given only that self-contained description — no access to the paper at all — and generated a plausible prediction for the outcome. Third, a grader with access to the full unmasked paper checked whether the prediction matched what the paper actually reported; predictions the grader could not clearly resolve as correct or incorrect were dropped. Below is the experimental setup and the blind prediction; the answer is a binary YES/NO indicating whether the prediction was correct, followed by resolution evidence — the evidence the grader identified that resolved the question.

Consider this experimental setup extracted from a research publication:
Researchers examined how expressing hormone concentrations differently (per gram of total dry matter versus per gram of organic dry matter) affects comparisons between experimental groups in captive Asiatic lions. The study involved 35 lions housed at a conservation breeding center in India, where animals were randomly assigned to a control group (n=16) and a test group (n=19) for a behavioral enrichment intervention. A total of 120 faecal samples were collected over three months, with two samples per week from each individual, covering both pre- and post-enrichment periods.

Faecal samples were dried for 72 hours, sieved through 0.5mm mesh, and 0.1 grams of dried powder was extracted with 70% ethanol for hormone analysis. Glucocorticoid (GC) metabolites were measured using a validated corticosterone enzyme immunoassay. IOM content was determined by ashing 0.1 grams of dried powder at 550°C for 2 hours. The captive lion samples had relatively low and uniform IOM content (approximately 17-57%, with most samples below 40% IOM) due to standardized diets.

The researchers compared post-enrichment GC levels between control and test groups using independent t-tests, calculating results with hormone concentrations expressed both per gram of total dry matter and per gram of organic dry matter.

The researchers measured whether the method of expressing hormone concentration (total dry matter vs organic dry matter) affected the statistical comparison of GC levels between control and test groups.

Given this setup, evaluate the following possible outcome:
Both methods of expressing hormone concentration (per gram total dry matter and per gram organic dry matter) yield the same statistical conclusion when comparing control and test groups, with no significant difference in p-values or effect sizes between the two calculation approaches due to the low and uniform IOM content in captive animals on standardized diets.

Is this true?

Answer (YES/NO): YES